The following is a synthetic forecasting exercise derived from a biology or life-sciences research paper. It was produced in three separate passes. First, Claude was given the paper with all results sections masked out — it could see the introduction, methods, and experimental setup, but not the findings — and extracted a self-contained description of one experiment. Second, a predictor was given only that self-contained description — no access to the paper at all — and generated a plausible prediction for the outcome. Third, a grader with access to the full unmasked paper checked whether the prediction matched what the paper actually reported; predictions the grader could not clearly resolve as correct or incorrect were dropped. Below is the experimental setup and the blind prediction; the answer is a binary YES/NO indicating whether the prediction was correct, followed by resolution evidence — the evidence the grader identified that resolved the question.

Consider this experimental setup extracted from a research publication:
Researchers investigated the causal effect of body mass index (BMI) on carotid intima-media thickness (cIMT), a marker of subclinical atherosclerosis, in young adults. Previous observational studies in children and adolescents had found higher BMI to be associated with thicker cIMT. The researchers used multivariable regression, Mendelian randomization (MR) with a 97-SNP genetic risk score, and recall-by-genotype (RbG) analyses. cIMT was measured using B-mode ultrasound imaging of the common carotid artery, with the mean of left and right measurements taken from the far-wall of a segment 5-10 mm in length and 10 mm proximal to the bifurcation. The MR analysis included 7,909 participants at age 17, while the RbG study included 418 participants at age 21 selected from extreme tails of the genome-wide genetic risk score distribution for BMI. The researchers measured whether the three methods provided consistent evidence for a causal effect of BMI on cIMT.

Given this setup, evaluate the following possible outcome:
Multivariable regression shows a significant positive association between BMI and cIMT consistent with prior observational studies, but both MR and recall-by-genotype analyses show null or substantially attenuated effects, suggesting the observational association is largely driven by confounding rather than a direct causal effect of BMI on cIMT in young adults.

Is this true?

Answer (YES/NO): NO